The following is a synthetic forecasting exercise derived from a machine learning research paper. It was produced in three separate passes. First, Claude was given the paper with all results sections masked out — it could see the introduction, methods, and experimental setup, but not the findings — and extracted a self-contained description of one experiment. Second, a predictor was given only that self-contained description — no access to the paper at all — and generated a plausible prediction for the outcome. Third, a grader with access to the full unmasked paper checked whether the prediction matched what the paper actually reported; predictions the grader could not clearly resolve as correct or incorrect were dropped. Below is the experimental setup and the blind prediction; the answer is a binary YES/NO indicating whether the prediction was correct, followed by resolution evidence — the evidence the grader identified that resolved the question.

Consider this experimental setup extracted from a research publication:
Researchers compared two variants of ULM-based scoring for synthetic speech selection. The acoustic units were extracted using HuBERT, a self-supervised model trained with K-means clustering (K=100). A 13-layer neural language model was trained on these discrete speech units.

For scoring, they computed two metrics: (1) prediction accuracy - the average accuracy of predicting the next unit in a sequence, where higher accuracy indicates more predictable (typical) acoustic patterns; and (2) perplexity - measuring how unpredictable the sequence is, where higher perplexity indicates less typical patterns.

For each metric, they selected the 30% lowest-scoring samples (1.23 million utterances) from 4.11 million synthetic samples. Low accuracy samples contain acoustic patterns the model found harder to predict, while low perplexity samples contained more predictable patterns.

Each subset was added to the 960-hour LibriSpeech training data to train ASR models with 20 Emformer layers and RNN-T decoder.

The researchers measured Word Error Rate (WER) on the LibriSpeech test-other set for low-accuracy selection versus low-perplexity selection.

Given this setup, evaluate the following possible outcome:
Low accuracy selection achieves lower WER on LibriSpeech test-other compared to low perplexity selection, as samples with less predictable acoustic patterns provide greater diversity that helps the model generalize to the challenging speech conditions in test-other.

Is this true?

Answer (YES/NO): NO